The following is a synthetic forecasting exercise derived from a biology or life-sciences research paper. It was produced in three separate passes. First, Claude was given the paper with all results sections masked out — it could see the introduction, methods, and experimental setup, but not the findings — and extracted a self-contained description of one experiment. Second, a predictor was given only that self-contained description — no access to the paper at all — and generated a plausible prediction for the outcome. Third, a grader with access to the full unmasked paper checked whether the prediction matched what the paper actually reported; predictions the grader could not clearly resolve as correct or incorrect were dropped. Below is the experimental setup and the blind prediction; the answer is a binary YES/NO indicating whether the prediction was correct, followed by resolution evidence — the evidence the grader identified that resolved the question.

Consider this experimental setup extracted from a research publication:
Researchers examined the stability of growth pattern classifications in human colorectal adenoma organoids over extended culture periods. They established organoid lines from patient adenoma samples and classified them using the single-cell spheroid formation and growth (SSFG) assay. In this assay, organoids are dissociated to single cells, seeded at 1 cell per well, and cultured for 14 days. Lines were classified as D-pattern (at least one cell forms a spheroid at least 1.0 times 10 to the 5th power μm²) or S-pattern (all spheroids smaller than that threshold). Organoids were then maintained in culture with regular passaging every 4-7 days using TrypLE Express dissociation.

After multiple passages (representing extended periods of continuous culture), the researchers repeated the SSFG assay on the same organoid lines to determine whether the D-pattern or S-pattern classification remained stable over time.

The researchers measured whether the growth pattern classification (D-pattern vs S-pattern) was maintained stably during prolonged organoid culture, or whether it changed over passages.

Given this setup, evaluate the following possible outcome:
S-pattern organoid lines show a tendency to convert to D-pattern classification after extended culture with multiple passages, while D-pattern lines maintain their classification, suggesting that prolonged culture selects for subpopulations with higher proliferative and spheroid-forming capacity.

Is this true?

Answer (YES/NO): NO